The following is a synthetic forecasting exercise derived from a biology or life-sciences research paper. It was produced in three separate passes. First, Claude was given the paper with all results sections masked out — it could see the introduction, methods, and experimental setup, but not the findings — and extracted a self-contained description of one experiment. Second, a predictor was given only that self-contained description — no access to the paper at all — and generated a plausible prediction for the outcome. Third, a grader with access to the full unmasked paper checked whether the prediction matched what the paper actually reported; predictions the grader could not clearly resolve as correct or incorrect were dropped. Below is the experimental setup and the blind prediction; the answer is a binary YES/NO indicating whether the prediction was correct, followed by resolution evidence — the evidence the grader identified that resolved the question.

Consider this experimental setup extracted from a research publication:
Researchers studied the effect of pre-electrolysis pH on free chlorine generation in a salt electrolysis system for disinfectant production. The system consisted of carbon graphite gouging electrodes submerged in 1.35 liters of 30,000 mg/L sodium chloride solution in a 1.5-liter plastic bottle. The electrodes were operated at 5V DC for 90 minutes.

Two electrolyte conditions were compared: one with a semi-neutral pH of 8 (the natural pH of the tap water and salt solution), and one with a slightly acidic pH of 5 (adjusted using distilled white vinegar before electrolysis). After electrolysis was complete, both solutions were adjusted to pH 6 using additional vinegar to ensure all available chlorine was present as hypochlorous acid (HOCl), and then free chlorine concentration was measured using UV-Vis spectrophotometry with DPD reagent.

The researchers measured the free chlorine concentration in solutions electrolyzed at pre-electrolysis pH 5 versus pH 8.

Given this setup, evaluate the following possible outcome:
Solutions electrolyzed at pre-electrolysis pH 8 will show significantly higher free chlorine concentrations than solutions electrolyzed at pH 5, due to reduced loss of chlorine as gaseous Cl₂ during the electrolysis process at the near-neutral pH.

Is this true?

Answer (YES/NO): NO